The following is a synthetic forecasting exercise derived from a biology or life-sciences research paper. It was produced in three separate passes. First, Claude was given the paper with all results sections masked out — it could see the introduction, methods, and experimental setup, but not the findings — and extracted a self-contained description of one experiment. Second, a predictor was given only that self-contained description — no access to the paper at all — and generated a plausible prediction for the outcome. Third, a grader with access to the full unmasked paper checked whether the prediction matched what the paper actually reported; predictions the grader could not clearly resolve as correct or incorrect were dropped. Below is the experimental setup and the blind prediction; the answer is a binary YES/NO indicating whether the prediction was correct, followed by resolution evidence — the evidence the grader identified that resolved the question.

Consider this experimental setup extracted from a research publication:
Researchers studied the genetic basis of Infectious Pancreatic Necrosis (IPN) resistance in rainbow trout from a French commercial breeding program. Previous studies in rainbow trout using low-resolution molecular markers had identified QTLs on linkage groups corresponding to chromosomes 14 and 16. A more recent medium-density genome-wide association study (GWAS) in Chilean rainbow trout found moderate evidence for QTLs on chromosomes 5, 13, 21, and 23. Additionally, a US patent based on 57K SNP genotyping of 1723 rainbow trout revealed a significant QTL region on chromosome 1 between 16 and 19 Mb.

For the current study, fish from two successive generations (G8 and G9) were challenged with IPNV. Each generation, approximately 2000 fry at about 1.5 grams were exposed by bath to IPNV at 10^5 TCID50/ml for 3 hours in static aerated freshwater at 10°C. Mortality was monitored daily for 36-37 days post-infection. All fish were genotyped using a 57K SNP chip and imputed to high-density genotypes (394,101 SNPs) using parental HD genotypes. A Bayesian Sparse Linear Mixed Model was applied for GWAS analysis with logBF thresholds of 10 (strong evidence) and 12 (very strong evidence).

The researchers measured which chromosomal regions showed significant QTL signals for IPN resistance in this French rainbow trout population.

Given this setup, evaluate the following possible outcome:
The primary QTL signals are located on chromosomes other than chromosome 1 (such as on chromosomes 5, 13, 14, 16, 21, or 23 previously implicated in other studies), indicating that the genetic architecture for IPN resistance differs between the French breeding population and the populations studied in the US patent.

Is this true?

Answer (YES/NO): NO